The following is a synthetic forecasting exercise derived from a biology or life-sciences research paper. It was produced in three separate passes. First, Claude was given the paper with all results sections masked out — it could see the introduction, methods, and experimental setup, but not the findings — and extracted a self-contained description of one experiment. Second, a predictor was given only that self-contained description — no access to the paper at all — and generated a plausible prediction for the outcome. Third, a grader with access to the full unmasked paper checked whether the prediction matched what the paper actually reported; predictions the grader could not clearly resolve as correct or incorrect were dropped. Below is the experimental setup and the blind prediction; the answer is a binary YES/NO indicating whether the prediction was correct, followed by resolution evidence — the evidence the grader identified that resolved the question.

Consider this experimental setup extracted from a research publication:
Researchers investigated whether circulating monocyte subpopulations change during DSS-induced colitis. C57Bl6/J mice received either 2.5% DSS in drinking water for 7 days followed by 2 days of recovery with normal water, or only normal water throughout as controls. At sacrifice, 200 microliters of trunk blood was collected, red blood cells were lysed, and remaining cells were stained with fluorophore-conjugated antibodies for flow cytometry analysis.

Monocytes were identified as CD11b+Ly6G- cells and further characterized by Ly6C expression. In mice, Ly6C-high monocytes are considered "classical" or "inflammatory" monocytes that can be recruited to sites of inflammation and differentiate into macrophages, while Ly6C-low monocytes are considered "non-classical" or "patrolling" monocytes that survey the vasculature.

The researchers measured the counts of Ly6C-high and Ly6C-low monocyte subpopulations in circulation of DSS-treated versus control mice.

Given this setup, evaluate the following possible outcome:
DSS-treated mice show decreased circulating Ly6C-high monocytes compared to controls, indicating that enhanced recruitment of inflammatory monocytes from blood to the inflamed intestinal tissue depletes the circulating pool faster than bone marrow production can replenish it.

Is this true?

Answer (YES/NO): NO